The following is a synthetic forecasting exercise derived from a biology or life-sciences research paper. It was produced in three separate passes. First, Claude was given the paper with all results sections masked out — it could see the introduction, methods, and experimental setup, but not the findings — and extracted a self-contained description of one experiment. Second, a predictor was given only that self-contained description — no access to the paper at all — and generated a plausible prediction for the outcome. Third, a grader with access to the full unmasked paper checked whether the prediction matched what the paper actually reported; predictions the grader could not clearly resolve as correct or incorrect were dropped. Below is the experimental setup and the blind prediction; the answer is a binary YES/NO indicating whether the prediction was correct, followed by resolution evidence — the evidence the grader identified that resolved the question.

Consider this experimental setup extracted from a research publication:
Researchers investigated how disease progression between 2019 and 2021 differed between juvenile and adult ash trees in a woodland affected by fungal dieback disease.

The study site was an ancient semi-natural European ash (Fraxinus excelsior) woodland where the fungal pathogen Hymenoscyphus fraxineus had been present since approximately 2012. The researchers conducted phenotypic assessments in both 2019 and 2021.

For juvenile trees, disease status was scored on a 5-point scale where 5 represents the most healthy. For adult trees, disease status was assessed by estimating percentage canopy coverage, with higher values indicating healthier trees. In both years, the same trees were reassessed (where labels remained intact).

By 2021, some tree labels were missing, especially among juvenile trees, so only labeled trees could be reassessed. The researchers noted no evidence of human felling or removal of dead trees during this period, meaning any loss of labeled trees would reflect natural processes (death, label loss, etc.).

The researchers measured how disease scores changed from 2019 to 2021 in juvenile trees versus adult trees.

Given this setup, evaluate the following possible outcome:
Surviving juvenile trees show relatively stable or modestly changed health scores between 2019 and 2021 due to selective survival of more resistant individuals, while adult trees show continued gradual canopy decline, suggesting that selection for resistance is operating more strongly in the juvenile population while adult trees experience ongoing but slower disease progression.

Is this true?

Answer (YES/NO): NO